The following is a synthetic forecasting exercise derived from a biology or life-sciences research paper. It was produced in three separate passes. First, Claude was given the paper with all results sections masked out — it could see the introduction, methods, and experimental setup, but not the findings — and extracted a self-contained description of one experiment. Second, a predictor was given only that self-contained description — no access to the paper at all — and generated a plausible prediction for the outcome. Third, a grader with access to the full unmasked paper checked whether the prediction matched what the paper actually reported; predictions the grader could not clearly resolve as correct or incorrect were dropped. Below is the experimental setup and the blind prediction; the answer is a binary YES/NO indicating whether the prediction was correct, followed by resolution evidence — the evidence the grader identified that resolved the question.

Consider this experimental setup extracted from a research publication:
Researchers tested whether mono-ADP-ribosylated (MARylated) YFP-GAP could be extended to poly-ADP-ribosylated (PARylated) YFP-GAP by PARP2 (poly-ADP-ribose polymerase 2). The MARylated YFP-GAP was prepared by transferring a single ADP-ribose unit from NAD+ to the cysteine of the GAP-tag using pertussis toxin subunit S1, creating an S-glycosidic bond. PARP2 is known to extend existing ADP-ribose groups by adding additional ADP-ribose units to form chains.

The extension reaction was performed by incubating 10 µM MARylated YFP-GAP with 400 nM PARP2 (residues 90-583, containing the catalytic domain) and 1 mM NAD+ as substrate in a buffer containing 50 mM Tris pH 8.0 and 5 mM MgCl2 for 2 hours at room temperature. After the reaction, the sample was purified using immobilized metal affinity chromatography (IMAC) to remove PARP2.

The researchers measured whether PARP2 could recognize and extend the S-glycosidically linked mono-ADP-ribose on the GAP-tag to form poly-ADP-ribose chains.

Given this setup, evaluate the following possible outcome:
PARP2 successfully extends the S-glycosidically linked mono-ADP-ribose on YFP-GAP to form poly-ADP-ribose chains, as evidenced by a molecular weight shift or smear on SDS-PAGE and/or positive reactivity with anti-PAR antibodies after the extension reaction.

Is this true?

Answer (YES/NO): YES